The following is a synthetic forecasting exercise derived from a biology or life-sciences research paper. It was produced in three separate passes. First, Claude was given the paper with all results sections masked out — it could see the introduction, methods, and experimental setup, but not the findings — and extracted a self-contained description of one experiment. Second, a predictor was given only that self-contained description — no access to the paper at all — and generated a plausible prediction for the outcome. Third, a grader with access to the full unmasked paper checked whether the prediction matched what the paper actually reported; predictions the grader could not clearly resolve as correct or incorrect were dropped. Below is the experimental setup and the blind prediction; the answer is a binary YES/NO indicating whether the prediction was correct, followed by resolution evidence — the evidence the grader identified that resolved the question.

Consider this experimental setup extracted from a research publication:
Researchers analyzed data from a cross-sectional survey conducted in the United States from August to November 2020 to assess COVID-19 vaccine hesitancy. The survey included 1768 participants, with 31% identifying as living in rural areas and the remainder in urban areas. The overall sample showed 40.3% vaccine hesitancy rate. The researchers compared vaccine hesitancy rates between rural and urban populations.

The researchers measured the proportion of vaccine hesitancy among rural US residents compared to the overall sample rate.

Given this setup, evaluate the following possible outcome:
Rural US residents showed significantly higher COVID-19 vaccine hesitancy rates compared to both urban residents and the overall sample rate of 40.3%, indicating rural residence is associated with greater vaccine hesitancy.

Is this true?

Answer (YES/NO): YES